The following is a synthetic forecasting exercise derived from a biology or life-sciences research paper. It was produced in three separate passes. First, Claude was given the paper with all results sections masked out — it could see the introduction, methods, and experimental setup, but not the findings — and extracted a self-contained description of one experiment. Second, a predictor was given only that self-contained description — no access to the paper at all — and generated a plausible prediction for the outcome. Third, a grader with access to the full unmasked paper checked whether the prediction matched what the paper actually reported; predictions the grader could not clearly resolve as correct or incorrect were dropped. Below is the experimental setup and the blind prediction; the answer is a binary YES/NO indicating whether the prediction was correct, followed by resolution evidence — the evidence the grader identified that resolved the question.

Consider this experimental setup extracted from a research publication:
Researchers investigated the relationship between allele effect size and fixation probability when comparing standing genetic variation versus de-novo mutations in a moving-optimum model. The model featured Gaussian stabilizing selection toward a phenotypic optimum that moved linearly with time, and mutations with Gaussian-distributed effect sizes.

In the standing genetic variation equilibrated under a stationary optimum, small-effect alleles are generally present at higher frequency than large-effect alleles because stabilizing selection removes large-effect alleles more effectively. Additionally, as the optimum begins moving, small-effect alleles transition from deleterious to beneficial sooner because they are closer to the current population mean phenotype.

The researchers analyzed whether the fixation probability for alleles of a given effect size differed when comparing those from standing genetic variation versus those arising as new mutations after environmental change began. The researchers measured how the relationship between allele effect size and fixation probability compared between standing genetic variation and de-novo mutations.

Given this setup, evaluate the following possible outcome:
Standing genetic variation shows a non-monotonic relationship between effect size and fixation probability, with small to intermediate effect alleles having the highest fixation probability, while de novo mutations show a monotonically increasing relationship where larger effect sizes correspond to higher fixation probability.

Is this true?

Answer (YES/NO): NO